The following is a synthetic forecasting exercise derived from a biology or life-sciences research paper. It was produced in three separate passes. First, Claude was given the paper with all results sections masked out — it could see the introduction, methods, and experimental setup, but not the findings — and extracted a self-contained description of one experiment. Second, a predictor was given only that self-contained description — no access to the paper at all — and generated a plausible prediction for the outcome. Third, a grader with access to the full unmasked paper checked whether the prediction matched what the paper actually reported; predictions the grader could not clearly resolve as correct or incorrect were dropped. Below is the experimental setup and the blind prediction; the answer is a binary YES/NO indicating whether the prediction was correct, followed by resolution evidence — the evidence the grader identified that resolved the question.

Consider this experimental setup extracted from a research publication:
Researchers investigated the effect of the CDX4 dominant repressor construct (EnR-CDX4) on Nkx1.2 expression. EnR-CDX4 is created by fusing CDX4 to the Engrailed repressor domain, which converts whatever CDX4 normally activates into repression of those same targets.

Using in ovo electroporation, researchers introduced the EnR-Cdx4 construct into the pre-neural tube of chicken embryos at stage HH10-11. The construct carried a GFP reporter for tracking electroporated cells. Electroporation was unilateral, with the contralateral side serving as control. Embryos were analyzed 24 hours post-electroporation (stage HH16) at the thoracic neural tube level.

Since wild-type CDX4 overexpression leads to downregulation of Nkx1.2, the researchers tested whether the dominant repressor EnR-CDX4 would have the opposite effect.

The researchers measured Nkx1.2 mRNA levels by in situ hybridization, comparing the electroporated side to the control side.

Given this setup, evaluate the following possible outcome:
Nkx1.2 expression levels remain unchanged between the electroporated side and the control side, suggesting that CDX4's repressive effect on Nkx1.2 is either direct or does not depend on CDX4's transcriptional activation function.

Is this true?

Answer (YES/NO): NO